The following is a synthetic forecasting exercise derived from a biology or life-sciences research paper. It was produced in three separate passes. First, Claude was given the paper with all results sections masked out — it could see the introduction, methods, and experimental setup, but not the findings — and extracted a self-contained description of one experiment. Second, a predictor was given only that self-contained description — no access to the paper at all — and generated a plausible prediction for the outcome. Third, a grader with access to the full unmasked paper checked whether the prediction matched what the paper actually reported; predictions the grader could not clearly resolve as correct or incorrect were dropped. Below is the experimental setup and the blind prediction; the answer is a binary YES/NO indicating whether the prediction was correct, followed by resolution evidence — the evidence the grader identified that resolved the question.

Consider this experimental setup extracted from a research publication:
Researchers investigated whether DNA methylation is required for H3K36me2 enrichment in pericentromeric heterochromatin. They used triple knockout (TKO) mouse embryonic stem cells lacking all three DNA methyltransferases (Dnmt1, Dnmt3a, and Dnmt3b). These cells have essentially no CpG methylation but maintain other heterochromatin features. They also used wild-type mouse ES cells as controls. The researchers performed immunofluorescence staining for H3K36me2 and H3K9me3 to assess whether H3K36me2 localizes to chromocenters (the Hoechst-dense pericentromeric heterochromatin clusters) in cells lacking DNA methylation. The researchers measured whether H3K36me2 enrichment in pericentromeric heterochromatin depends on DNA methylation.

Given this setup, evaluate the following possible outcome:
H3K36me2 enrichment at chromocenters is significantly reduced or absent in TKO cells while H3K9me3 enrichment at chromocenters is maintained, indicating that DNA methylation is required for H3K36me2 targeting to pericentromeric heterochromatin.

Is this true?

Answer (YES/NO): NO